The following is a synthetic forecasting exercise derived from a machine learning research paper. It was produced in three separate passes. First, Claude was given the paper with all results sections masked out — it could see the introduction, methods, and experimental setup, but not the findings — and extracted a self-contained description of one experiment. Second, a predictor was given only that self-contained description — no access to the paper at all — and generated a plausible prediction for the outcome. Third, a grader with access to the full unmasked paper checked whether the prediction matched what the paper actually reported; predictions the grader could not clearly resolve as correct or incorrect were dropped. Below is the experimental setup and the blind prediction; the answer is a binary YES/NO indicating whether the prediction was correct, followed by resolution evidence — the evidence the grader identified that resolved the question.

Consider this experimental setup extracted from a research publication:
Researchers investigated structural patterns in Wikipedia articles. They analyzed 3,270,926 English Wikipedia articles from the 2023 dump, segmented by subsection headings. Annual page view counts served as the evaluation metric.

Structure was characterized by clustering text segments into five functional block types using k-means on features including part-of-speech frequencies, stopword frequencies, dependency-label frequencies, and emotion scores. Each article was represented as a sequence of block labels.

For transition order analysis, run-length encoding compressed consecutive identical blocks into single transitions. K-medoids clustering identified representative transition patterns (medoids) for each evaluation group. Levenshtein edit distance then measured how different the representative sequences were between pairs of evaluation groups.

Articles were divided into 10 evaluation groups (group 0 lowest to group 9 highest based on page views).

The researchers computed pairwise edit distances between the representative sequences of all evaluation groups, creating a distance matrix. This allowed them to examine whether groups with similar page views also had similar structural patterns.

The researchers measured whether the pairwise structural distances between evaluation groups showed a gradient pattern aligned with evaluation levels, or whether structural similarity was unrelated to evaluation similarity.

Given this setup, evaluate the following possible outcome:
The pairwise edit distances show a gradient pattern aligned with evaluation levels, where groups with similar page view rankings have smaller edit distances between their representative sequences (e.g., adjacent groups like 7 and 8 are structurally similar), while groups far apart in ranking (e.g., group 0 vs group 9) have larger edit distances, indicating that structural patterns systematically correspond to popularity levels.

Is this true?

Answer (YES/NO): NO